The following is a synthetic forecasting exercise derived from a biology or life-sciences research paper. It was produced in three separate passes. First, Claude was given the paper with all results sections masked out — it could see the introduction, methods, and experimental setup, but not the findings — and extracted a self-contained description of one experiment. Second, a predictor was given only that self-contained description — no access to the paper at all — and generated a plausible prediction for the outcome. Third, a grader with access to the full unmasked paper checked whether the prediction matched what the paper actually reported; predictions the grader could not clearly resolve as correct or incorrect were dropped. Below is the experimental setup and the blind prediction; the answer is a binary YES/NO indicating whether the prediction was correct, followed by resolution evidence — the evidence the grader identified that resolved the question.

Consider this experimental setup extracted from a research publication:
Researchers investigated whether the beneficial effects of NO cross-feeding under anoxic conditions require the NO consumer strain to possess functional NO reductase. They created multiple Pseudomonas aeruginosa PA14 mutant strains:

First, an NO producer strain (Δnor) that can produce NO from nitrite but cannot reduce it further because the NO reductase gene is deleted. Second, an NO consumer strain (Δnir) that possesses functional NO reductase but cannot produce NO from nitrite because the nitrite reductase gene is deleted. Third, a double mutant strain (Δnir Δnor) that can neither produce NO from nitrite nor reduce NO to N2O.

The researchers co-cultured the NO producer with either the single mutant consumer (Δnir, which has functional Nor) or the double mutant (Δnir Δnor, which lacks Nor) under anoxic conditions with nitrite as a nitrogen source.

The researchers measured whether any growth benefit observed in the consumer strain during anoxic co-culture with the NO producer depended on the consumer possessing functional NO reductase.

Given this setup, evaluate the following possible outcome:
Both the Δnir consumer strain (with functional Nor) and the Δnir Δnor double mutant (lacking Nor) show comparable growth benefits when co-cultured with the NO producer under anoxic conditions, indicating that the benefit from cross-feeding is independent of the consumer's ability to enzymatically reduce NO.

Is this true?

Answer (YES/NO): NO